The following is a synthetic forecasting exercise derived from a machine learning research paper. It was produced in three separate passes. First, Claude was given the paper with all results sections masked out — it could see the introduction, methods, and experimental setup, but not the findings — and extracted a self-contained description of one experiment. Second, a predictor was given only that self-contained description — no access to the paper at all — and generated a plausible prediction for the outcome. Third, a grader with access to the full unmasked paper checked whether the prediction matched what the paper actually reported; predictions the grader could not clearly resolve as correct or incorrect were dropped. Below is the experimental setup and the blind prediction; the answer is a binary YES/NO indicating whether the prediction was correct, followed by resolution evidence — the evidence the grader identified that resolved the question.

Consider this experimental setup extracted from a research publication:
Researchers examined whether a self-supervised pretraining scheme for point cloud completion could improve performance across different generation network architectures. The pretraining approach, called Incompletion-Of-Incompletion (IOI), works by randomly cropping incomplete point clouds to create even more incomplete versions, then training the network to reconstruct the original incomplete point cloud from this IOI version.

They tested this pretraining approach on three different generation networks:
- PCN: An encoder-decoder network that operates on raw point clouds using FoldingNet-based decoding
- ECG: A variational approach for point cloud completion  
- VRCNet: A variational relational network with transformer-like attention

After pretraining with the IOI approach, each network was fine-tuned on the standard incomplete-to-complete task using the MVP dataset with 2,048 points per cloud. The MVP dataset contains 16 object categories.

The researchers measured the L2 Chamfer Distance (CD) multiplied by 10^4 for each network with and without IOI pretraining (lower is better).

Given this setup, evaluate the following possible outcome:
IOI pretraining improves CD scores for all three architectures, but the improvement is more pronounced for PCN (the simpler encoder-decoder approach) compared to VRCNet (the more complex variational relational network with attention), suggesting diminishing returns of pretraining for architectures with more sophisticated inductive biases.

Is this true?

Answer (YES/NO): YES